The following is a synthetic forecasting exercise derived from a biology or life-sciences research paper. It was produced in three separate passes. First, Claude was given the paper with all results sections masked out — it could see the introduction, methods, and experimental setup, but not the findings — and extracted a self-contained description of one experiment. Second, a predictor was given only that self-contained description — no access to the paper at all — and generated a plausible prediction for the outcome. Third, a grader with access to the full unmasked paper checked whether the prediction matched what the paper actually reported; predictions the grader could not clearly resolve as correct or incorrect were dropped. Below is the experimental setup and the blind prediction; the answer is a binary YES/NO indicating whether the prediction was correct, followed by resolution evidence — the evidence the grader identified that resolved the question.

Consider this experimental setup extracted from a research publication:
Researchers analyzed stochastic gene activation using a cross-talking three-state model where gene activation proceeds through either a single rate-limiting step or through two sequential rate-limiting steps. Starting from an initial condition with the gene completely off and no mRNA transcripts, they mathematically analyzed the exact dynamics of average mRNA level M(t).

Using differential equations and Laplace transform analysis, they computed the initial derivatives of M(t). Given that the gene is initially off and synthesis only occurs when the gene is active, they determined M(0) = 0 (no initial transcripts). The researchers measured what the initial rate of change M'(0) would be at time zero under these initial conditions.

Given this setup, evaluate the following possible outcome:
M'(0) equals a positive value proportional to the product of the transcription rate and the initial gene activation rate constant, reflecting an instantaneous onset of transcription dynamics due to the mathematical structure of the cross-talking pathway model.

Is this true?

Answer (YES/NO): NO